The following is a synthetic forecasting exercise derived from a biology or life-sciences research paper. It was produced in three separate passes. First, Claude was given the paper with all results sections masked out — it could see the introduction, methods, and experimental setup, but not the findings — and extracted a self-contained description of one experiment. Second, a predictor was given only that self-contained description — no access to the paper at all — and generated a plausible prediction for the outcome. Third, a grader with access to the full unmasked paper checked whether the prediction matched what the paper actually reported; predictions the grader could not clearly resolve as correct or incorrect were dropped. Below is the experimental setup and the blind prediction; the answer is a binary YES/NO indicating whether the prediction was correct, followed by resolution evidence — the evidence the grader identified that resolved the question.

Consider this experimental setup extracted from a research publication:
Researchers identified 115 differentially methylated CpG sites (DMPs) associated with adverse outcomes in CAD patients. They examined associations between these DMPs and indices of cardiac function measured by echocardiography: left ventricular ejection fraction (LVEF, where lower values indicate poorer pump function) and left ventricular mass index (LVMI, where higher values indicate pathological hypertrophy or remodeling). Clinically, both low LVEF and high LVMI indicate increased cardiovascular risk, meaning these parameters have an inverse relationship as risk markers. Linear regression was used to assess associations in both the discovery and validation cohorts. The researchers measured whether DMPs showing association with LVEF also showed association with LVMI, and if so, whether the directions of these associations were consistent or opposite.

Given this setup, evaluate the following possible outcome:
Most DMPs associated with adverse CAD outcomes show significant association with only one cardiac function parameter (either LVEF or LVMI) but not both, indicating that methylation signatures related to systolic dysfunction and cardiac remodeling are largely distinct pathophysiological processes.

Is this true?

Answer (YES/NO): NO